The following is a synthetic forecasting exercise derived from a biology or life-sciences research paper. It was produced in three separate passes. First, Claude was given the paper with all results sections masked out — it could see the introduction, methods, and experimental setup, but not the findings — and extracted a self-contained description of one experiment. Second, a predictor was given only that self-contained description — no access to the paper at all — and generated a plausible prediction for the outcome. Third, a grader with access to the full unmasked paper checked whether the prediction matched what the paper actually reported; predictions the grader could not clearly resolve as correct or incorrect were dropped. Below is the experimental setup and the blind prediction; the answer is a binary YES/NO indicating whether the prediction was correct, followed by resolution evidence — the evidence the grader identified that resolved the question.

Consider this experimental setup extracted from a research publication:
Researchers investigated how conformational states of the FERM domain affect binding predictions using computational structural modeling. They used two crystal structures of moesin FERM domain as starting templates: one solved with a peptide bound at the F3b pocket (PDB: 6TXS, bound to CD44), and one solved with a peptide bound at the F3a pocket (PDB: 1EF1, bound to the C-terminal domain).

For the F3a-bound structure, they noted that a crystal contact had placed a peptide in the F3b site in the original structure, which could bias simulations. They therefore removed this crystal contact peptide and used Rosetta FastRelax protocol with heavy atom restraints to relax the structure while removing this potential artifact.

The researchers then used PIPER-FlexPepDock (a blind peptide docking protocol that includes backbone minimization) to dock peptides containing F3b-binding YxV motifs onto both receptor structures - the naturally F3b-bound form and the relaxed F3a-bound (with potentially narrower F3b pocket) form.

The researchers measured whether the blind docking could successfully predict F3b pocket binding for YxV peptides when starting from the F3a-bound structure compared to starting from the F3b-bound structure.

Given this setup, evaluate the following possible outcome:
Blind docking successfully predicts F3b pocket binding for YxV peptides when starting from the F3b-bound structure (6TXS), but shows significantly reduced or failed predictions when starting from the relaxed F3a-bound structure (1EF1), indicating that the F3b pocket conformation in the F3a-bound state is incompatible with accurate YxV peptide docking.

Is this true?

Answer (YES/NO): YES